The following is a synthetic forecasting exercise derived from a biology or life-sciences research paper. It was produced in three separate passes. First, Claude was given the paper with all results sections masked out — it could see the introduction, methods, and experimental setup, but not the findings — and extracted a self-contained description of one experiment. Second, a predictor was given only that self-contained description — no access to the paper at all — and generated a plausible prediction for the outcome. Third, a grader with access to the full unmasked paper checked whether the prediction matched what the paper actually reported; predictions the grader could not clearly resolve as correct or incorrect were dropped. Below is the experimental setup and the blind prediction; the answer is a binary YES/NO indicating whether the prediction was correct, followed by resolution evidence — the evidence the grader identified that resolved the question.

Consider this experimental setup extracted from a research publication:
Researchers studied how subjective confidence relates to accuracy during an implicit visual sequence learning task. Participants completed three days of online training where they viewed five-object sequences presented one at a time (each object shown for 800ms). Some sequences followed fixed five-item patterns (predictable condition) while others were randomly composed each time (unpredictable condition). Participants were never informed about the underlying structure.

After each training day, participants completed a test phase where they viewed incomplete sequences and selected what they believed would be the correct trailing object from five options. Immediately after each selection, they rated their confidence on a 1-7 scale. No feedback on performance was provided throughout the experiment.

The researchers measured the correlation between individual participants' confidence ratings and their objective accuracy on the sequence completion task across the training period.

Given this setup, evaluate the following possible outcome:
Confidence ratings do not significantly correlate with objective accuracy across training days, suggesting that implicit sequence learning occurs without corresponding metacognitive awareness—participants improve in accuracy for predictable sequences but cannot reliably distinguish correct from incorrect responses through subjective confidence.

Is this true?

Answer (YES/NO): NO